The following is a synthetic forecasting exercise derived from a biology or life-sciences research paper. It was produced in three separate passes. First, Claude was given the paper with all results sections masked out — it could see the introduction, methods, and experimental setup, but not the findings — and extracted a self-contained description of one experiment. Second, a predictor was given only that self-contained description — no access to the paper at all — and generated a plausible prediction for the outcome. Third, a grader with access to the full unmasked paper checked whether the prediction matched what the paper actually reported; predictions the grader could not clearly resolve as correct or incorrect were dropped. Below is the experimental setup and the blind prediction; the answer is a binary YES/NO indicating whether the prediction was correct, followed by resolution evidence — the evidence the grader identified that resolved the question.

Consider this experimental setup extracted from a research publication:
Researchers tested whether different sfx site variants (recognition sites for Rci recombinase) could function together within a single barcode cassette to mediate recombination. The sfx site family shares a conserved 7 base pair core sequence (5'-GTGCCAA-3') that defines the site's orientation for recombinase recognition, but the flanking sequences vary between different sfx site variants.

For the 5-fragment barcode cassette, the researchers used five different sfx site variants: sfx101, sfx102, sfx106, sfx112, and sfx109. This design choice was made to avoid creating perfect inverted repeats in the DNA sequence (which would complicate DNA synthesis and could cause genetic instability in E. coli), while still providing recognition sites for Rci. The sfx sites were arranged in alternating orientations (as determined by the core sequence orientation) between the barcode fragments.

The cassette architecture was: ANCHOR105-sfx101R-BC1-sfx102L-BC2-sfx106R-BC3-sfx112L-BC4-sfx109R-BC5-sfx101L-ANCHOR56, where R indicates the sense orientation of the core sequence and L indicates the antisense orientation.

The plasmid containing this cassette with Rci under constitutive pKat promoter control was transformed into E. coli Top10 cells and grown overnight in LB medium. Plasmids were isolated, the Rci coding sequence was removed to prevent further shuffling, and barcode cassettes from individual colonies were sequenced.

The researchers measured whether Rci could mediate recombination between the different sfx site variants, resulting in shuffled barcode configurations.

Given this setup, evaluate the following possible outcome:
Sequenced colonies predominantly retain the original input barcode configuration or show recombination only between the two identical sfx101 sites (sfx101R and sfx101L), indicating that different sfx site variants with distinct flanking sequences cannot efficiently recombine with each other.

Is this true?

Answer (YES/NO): NO